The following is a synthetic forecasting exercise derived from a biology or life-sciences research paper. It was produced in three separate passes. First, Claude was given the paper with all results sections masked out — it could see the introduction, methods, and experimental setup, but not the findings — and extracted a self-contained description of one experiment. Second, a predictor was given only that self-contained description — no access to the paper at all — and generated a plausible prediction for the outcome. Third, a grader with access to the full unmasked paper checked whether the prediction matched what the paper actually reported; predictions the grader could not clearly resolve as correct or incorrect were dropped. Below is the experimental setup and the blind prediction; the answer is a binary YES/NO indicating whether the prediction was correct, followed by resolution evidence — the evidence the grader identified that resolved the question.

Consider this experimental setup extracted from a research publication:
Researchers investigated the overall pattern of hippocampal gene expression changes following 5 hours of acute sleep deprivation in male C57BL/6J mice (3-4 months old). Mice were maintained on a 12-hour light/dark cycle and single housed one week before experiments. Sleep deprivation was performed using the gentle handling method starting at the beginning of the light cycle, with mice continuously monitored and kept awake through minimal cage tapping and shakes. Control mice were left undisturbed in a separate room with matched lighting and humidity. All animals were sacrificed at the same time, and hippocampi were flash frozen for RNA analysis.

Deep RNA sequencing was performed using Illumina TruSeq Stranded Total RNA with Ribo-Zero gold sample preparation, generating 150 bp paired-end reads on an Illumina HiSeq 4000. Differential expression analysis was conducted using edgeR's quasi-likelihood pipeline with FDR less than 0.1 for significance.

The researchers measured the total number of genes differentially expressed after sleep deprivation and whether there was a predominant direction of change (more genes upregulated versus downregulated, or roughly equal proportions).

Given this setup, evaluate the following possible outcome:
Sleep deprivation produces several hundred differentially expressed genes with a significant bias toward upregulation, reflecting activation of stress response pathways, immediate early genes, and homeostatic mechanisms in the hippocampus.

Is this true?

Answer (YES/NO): NO